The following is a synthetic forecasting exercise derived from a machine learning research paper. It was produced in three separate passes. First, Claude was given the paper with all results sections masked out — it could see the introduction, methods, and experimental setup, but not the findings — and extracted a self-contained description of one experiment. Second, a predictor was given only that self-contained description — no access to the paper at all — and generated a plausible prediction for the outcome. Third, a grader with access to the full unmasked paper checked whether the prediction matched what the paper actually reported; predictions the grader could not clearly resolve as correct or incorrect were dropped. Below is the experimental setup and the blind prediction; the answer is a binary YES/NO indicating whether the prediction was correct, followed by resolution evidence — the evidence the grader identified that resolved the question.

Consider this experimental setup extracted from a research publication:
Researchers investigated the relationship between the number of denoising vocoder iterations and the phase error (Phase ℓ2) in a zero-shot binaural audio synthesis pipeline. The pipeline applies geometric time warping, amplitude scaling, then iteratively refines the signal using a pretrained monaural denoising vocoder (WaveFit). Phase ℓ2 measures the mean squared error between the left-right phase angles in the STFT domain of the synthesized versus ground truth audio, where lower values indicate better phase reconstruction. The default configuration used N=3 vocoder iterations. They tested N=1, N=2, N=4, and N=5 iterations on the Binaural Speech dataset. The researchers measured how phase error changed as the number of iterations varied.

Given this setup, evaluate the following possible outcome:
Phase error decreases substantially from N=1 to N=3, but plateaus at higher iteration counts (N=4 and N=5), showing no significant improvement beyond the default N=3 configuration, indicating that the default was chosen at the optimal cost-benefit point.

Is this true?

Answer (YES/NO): NO